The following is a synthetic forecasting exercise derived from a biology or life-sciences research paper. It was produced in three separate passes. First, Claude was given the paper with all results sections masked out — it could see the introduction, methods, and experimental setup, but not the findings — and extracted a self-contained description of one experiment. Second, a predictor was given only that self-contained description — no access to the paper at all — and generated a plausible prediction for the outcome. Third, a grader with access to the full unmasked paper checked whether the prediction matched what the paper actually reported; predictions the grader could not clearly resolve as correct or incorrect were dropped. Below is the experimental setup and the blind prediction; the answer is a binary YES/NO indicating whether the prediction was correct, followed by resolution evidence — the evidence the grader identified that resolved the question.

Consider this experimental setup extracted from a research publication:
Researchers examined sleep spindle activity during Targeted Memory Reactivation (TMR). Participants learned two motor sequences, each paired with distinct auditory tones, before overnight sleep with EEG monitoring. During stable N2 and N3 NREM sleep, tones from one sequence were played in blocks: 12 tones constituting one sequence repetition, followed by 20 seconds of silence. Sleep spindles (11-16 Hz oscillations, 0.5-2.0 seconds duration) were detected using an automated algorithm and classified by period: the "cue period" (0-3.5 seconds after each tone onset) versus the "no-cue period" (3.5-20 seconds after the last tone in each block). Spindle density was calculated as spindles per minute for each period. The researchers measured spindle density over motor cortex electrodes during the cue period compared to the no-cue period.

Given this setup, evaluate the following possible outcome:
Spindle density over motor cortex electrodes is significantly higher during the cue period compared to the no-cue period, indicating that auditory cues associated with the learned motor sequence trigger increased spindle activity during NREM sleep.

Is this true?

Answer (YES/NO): YES